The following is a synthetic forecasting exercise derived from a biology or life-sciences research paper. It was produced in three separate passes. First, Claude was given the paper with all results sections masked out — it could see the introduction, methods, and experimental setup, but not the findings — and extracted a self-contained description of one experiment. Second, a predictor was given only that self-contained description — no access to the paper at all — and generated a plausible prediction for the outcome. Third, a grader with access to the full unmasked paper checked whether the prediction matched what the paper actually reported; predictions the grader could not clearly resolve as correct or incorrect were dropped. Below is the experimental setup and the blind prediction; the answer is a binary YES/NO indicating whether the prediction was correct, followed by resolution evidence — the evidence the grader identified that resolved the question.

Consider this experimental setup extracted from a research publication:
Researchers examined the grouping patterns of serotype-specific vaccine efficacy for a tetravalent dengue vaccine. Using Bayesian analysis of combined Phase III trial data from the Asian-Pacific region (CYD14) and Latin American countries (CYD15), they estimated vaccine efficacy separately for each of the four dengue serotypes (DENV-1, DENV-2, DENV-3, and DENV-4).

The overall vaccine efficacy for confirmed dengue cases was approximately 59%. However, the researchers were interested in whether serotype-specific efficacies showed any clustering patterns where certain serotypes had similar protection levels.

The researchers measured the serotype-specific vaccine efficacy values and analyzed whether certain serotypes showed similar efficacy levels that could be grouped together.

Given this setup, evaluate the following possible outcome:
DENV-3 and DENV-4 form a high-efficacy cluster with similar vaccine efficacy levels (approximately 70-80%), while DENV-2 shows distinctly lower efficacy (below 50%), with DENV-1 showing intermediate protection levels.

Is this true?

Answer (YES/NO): NO